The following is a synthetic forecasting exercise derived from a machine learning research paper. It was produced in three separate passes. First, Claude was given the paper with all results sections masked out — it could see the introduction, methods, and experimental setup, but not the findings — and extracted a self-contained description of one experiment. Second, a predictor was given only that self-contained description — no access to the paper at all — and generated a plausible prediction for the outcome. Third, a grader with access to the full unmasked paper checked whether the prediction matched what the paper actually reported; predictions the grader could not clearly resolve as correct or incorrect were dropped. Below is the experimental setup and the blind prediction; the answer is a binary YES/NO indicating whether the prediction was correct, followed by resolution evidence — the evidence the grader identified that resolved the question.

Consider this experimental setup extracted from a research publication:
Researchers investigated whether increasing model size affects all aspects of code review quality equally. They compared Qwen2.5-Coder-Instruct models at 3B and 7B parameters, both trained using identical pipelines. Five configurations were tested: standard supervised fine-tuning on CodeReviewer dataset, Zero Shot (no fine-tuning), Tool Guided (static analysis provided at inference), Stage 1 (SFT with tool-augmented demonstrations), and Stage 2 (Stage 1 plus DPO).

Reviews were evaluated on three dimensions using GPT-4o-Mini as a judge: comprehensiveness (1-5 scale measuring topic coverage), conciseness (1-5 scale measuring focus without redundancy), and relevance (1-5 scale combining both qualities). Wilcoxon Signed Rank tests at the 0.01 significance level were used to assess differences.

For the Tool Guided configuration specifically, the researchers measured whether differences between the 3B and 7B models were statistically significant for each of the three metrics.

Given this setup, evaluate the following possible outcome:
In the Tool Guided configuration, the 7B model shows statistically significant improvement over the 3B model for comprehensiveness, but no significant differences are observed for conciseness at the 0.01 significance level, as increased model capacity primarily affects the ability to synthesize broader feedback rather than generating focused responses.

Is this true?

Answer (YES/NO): NO